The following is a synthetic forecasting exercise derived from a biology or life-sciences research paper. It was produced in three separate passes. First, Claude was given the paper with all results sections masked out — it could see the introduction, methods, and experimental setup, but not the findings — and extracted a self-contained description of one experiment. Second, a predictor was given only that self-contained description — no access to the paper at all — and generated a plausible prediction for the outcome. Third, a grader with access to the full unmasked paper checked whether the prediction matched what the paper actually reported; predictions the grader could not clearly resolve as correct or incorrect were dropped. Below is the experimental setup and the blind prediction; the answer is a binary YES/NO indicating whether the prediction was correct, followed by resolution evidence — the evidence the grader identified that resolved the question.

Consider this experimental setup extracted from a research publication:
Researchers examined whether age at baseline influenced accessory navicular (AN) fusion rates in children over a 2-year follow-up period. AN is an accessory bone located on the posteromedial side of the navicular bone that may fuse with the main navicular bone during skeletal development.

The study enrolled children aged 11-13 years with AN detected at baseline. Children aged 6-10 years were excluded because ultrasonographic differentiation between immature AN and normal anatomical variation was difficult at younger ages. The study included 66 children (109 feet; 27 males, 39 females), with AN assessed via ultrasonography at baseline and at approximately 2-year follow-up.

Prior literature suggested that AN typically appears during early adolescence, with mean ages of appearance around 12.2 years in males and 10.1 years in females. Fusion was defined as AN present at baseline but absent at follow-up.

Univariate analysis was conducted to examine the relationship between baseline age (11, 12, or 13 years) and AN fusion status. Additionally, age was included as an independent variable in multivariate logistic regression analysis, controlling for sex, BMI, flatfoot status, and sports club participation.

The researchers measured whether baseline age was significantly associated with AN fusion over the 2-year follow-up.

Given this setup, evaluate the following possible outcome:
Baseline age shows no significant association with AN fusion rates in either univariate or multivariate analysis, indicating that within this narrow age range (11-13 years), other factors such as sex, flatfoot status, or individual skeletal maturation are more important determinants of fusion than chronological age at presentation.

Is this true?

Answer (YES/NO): YES